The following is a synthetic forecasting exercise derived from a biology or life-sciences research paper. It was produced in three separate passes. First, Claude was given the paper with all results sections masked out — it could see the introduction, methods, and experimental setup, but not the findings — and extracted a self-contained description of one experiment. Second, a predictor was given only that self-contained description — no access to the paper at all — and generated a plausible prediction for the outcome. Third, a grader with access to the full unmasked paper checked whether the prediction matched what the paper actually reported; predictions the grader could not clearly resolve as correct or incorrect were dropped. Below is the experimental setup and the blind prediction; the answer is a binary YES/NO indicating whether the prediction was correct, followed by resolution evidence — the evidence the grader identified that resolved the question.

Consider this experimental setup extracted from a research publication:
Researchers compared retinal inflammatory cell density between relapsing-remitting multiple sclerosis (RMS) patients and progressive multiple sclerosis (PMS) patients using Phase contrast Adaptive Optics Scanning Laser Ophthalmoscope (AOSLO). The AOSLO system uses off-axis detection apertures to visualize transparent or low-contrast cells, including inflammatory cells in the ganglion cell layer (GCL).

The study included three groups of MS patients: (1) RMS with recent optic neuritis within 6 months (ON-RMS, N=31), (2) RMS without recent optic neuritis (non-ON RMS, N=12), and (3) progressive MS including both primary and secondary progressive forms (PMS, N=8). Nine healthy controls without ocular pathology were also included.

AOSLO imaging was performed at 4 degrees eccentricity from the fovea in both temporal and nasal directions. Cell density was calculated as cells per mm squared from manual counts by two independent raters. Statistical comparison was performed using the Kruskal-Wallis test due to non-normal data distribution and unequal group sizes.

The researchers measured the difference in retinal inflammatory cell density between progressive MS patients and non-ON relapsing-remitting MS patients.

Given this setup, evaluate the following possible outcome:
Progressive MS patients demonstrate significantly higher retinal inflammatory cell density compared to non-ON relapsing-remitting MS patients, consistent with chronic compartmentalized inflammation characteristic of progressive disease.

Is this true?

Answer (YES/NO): NO